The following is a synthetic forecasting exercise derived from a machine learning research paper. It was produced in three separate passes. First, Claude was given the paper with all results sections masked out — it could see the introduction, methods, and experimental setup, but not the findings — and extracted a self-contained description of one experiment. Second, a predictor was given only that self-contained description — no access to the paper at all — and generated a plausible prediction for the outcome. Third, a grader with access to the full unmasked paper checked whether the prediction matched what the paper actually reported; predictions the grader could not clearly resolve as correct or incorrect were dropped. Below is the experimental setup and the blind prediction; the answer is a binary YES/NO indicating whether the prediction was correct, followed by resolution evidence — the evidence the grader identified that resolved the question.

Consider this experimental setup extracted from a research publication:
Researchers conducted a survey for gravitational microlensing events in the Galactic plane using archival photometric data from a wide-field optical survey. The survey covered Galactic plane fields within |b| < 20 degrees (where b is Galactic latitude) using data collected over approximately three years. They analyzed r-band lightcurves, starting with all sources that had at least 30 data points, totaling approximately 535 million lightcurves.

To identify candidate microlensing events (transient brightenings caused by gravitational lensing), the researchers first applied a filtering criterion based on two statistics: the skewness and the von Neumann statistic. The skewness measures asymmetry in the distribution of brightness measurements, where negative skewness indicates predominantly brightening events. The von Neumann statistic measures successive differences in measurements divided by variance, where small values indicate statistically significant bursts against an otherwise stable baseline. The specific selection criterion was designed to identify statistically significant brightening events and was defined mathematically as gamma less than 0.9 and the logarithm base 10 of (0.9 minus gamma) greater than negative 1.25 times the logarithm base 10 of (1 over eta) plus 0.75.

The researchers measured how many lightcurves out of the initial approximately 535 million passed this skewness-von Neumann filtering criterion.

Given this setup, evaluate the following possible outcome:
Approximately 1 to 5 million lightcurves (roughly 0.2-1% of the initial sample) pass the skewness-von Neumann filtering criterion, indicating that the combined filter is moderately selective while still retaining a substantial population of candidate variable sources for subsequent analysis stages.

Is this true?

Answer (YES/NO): NO